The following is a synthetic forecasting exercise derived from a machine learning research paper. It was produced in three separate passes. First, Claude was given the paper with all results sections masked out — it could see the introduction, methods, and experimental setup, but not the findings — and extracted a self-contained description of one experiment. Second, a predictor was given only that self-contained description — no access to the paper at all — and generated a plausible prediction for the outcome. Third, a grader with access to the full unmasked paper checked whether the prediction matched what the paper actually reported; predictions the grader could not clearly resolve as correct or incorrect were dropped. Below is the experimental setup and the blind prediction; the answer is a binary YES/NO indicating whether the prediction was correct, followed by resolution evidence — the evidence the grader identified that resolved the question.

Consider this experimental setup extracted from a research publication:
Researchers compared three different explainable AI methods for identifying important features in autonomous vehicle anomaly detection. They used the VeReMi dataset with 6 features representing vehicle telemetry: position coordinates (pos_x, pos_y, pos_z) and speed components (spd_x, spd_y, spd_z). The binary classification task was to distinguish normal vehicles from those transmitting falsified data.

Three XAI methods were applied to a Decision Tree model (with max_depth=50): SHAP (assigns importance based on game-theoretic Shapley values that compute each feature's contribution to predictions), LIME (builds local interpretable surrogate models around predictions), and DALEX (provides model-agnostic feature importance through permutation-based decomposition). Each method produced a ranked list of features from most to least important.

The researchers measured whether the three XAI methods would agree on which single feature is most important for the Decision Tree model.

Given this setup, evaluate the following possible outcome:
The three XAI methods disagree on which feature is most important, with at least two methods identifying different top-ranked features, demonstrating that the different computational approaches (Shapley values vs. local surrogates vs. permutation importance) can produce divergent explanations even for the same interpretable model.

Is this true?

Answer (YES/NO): YES